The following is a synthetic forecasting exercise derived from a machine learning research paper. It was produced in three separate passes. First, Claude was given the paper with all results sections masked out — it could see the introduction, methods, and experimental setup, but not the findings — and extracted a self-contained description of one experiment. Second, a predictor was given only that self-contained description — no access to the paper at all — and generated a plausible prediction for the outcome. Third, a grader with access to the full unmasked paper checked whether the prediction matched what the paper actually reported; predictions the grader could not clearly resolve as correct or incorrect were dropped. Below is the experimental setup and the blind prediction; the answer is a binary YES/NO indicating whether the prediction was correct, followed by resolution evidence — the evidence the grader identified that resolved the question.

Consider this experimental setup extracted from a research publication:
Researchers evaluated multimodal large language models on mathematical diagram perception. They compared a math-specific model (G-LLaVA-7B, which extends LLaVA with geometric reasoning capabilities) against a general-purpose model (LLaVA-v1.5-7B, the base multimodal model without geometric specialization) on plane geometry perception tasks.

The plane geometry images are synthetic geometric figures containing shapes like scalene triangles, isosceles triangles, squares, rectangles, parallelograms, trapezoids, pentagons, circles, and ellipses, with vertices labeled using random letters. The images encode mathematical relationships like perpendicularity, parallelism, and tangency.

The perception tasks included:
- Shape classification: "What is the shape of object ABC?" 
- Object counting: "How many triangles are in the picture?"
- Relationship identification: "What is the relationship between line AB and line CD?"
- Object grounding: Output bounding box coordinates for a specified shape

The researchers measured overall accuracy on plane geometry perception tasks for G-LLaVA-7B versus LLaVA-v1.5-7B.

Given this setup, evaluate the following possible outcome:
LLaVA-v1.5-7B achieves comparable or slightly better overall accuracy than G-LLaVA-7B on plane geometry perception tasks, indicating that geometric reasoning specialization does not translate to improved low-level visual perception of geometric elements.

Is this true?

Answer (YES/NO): YES